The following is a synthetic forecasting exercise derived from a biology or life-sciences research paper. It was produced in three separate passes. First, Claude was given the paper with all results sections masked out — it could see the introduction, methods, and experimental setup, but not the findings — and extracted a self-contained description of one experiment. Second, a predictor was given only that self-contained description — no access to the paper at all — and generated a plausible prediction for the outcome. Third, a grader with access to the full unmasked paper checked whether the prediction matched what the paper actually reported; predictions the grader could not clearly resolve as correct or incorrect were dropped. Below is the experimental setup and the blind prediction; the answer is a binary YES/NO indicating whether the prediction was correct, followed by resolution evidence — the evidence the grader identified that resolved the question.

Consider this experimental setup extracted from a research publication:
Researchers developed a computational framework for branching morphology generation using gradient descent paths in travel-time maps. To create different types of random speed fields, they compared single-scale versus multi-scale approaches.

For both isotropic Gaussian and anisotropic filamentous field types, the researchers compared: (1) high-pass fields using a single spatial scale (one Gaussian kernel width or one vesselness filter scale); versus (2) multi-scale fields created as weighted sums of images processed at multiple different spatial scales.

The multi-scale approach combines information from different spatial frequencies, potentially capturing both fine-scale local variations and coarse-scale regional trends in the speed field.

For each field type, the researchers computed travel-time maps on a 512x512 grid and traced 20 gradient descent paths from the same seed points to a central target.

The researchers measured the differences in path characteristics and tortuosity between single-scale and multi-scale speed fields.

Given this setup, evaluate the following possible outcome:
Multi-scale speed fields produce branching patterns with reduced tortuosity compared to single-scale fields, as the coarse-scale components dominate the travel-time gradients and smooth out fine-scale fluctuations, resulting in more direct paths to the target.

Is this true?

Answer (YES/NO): YES